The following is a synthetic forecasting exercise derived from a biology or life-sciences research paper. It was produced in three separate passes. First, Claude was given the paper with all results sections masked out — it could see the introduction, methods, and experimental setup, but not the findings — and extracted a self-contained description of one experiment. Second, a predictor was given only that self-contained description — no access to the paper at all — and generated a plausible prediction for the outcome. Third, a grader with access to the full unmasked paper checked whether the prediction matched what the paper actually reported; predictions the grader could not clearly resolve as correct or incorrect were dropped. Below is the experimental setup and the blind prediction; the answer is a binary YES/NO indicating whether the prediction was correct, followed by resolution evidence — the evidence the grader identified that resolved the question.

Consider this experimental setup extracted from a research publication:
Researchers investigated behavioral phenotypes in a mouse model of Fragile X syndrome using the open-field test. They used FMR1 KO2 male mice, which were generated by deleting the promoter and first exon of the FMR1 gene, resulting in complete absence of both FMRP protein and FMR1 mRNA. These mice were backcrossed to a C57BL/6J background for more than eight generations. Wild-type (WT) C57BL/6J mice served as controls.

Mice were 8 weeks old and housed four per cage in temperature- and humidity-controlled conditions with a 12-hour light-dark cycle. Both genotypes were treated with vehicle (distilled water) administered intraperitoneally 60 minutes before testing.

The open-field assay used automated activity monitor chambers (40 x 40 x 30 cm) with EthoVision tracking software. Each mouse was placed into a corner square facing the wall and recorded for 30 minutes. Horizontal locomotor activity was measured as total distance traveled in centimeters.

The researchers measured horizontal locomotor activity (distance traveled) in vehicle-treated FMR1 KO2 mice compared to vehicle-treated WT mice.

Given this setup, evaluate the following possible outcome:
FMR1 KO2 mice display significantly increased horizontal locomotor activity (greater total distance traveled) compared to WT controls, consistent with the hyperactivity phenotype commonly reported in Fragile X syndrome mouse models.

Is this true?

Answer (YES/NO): YES